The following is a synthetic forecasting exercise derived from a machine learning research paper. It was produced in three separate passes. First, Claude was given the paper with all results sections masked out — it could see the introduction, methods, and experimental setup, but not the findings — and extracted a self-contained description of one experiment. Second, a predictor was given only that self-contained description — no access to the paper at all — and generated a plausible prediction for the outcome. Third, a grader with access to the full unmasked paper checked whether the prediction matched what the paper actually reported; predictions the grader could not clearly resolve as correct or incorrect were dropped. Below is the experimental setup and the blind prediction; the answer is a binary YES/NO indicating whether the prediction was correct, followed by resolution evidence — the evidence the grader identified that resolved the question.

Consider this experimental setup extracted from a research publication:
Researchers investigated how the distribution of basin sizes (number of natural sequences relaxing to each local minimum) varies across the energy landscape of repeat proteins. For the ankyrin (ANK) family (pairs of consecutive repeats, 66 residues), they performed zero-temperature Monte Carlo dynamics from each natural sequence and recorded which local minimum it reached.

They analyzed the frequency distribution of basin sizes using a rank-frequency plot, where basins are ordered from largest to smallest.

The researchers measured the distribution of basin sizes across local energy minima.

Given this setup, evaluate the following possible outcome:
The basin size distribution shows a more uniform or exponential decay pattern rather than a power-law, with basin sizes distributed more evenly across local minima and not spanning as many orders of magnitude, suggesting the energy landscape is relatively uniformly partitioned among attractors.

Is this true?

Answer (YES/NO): NO